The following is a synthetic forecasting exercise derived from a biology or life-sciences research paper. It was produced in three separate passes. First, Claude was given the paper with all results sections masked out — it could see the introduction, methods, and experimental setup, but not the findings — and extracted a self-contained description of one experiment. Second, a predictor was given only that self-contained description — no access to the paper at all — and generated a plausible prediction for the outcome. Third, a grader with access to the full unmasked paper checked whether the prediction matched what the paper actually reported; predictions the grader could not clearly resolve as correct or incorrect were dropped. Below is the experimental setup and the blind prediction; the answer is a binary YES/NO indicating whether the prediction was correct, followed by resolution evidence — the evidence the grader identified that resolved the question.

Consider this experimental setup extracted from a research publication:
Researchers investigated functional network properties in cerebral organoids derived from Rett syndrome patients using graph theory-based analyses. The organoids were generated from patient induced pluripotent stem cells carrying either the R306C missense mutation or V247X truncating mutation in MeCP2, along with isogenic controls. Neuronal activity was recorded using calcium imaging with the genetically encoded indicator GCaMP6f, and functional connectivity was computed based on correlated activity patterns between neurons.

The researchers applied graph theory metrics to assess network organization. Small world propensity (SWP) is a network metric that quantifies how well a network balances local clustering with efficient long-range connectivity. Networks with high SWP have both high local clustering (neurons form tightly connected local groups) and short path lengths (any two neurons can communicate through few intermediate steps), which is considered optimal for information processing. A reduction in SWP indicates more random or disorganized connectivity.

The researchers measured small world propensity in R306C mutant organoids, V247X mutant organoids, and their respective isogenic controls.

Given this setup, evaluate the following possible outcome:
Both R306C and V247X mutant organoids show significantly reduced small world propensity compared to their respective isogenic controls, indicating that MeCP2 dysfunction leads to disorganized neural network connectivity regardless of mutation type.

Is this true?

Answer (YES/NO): NO